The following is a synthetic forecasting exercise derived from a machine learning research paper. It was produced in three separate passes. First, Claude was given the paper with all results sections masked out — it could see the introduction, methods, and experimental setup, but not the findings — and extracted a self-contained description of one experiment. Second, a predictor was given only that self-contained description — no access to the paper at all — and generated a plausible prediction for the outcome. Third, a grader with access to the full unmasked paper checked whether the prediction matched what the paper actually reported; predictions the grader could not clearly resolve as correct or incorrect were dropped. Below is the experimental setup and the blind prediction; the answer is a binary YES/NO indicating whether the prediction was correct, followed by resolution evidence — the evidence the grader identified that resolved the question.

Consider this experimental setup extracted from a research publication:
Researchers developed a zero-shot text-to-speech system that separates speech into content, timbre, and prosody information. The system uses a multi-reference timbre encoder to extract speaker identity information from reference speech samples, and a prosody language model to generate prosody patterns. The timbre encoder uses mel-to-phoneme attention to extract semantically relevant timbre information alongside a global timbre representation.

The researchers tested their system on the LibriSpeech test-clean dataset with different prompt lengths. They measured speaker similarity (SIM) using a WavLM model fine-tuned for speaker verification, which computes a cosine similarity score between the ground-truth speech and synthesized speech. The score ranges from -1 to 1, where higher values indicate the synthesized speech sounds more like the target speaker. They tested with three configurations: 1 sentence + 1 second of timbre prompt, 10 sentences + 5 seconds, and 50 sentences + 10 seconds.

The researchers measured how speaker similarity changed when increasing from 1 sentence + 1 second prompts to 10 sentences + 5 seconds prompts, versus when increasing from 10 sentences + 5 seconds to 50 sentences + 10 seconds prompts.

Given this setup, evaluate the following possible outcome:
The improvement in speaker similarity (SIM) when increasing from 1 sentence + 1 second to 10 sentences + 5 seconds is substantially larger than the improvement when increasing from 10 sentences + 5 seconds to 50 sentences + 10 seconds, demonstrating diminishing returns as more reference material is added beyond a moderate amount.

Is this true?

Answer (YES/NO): YES